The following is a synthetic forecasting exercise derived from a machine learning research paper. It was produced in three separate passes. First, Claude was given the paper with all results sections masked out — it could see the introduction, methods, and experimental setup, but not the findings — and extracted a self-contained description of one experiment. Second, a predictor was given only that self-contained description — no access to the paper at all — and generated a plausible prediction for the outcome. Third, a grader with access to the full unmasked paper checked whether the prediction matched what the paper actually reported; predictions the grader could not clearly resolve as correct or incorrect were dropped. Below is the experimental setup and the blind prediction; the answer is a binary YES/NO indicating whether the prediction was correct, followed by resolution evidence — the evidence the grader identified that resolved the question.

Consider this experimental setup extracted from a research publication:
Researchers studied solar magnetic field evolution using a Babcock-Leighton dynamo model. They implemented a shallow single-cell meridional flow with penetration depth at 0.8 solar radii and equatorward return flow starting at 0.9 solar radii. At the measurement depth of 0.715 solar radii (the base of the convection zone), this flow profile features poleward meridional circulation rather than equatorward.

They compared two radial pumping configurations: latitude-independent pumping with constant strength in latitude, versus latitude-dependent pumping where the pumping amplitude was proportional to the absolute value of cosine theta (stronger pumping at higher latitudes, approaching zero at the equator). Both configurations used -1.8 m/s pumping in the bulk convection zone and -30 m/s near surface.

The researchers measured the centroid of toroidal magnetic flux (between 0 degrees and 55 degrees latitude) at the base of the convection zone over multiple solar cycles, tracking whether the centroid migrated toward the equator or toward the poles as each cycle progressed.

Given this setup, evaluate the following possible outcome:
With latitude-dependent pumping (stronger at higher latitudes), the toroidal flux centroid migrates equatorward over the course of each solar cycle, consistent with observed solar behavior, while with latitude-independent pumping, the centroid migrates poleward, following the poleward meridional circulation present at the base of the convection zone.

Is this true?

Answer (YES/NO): YES